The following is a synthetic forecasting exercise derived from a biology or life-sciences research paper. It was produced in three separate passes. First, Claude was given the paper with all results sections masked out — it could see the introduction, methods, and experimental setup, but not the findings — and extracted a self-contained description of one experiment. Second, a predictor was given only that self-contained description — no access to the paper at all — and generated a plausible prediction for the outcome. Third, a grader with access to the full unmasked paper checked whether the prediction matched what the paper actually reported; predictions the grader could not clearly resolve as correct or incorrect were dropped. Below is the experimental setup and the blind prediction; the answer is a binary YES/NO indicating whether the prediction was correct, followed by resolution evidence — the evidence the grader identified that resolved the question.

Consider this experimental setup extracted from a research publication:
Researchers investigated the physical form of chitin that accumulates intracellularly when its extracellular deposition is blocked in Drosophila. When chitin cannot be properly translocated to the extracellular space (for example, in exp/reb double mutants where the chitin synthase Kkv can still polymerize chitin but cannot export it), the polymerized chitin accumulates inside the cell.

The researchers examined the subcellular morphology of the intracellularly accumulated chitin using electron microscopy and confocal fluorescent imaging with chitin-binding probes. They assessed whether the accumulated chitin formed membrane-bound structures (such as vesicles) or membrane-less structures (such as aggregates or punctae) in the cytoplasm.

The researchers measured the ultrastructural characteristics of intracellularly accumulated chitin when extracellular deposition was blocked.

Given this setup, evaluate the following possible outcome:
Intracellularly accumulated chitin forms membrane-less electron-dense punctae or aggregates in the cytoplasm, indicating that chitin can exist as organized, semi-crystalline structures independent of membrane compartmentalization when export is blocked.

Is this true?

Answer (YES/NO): YES